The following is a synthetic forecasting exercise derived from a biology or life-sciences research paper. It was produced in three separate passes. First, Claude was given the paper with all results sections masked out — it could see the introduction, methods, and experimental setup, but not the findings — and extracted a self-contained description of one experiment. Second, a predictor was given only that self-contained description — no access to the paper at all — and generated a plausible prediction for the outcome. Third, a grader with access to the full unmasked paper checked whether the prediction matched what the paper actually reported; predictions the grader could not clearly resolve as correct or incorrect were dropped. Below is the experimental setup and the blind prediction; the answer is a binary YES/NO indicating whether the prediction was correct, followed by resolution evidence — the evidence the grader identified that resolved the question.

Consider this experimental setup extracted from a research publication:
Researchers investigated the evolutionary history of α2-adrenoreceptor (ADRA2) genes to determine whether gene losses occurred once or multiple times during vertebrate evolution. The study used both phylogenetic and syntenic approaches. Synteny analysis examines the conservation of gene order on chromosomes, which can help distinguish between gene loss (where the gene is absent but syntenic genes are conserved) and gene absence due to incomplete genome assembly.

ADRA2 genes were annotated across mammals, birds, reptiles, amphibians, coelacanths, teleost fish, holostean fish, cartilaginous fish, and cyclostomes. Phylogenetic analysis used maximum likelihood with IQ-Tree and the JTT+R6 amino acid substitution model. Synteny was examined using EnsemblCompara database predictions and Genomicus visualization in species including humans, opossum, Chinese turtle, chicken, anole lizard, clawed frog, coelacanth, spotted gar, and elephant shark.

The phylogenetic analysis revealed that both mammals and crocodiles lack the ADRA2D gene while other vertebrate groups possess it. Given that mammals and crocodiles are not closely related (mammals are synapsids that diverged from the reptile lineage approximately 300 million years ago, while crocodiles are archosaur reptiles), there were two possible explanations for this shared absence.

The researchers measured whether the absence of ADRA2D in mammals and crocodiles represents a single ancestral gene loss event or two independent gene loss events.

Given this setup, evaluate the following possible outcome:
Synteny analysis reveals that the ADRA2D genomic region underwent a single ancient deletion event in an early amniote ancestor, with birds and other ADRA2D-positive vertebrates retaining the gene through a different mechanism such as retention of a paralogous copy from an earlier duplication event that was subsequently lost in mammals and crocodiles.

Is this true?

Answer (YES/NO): NO